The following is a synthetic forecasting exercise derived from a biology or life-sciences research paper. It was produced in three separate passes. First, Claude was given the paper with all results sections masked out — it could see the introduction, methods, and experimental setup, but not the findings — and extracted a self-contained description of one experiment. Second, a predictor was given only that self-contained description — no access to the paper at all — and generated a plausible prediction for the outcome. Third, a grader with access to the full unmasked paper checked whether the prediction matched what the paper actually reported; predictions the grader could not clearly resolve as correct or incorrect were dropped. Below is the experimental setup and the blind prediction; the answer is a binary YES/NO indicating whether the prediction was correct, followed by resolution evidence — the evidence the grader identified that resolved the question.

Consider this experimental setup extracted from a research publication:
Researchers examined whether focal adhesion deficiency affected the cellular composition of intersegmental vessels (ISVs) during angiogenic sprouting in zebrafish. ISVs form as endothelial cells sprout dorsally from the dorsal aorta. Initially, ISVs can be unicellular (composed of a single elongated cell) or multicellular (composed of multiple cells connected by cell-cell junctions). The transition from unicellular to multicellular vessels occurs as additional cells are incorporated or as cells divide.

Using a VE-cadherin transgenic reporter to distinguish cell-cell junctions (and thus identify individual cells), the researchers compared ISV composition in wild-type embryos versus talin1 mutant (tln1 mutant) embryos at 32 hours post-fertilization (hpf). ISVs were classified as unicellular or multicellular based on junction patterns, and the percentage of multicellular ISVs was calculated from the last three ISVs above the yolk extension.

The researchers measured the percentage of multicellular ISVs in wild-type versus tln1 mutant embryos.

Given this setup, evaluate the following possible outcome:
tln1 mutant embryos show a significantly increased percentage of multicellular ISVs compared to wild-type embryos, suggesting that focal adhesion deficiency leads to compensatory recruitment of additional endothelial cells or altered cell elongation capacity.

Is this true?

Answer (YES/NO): NO